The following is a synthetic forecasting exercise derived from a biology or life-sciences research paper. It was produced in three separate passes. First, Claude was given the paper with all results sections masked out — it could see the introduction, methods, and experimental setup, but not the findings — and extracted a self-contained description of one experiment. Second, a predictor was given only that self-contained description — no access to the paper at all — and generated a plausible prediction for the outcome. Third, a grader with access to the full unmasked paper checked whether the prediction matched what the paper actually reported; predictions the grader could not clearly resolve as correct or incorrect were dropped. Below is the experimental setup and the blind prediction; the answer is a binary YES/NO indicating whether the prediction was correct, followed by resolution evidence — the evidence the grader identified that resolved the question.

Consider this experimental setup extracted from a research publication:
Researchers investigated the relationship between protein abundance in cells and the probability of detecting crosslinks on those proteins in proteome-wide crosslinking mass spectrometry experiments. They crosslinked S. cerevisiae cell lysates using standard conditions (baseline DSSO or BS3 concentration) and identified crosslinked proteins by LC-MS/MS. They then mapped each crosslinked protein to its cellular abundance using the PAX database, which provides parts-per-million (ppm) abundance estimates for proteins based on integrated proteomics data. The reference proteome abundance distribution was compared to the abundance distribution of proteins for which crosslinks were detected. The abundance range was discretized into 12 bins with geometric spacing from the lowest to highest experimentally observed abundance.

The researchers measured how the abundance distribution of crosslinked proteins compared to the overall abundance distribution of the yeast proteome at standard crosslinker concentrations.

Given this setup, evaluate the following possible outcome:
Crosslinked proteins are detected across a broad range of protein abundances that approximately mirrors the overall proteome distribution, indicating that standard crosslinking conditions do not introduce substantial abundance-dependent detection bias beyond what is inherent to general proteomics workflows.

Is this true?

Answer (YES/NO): NO